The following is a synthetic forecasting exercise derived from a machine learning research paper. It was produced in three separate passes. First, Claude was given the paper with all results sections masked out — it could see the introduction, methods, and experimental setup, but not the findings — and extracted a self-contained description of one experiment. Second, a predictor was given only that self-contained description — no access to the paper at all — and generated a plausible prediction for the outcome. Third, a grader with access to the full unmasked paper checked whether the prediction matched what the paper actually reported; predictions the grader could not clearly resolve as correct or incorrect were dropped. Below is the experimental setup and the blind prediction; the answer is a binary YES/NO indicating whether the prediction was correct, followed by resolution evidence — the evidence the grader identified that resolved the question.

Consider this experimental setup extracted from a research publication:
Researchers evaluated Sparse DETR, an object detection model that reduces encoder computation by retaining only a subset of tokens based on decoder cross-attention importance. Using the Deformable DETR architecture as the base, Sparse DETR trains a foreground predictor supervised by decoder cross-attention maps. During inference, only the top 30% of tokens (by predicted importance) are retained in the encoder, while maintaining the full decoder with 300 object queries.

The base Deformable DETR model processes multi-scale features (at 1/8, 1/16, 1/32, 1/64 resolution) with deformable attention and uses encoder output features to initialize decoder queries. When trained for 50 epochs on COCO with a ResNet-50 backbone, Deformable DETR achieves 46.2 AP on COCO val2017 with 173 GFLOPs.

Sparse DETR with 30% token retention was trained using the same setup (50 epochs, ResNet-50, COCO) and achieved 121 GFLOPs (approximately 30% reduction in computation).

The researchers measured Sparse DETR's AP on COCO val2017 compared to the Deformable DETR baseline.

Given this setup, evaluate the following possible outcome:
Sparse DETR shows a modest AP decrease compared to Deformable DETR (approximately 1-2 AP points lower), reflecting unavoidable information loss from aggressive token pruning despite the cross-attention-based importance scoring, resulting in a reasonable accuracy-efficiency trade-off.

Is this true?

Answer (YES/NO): NO